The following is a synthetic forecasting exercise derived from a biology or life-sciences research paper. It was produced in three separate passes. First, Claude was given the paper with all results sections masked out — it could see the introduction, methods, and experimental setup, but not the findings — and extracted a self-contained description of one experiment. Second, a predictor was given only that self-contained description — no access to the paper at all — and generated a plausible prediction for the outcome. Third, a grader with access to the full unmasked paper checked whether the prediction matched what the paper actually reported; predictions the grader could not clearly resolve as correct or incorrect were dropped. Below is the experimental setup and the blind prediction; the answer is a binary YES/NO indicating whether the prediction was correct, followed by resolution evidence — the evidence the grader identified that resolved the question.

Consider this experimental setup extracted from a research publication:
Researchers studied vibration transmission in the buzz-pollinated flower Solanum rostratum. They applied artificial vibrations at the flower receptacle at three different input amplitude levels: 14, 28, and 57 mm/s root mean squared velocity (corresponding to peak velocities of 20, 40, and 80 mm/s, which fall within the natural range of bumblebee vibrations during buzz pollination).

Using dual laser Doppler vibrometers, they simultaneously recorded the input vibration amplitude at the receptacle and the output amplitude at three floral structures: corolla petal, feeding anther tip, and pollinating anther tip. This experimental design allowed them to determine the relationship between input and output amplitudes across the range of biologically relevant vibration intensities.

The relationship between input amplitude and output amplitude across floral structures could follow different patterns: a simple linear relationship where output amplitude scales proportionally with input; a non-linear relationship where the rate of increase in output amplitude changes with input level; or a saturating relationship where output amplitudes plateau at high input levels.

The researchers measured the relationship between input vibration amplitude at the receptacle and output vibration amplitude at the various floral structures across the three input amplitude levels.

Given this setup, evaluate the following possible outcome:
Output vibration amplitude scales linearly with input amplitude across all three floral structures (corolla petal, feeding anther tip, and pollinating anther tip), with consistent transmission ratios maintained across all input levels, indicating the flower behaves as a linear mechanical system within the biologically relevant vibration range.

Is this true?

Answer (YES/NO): NO